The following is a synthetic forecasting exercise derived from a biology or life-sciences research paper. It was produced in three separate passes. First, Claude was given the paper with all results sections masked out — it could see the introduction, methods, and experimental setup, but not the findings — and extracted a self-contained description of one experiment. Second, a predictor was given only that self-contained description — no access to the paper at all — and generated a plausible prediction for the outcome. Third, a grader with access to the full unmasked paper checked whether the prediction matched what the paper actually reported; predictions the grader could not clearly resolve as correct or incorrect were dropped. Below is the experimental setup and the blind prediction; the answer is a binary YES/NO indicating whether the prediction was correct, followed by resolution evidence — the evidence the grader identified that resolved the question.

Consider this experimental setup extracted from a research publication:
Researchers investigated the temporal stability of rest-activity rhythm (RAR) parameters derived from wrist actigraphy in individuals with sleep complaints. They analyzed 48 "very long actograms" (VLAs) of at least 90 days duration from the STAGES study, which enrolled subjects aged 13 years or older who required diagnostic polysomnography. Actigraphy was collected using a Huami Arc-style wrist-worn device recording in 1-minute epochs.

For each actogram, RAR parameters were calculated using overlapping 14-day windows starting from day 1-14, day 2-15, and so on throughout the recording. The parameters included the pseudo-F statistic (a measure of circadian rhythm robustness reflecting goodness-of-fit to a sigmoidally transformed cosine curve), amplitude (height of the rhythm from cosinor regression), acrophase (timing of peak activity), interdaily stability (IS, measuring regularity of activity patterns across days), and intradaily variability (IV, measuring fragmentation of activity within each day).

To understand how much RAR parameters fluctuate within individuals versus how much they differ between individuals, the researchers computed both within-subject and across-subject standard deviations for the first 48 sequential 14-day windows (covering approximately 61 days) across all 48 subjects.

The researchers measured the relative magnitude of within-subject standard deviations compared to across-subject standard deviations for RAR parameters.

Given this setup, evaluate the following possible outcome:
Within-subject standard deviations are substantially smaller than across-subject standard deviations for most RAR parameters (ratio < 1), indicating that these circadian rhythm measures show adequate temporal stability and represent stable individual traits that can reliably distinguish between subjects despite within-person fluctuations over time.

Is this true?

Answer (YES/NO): YES